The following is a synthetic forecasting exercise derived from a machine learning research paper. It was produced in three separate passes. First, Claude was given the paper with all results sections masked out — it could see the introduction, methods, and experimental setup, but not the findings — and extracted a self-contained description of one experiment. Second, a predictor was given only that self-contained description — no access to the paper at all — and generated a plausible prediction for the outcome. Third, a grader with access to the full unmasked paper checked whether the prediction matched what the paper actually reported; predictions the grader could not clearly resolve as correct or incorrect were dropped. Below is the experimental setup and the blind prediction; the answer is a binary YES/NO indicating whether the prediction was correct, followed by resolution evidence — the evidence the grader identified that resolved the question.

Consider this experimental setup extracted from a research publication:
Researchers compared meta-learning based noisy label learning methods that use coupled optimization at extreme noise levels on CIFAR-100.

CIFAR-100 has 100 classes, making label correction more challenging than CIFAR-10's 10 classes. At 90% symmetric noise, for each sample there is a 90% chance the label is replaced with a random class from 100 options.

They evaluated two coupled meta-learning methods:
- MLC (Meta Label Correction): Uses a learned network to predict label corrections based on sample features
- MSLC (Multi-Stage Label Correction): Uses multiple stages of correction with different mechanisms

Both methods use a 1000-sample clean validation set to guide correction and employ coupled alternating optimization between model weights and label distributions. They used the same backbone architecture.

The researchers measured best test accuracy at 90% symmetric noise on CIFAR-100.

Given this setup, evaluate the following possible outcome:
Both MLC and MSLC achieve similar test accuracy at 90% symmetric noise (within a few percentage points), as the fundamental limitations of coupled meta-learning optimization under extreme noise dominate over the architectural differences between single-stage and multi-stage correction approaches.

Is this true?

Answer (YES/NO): YES